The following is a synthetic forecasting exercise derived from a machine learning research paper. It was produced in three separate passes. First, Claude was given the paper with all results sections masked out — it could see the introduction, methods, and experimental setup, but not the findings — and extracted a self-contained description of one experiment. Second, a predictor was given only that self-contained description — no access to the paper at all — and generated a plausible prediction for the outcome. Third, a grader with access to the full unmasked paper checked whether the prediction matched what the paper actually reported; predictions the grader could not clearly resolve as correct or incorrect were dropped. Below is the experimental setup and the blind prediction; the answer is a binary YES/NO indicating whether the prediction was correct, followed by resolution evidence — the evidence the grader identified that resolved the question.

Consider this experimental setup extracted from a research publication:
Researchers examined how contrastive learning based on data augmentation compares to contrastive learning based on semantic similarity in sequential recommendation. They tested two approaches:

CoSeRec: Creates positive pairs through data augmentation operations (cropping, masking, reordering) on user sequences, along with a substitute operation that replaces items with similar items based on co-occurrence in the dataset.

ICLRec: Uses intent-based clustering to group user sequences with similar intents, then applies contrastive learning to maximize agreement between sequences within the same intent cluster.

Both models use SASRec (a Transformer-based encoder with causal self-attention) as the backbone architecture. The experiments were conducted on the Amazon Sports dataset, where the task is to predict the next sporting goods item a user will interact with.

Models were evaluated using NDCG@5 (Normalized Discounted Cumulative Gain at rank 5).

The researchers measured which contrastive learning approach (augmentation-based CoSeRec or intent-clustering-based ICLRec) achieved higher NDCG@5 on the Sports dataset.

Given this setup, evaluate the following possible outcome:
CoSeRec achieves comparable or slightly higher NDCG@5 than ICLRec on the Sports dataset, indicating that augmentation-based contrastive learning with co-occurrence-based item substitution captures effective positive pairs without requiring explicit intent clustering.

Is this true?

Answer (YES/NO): YES